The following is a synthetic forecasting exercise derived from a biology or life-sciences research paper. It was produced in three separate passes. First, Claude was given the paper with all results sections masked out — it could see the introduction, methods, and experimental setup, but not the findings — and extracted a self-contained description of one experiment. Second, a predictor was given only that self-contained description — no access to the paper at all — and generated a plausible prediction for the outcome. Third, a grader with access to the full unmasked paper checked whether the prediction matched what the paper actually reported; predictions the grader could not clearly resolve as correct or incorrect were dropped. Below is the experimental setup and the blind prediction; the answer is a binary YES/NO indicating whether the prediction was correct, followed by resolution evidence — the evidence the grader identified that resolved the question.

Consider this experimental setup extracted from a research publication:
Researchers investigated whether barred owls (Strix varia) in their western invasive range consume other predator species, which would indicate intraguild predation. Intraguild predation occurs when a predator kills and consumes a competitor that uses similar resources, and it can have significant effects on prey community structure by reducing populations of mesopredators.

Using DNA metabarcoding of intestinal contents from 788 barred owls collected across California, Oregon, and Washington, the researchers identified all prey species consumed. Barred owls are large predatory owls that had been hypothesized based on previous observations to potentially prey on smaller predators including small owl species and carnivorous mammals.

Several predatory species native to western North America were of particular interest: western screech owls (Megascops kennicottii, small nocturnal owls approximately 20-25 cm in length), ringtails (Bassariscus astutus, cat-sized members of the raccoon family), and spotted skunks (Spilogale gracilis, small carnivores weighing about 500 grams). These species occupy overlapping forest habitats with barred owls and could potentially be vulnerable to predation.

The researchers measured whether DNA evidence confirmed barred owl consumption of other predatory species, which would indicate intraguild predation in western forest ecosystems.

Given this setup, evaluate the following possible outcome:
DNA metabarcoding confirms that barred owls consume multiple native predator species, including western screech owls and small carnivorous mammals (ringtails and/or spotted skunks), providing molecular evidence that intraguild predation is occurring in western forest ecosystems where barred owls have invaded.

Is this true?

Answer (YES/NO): NO